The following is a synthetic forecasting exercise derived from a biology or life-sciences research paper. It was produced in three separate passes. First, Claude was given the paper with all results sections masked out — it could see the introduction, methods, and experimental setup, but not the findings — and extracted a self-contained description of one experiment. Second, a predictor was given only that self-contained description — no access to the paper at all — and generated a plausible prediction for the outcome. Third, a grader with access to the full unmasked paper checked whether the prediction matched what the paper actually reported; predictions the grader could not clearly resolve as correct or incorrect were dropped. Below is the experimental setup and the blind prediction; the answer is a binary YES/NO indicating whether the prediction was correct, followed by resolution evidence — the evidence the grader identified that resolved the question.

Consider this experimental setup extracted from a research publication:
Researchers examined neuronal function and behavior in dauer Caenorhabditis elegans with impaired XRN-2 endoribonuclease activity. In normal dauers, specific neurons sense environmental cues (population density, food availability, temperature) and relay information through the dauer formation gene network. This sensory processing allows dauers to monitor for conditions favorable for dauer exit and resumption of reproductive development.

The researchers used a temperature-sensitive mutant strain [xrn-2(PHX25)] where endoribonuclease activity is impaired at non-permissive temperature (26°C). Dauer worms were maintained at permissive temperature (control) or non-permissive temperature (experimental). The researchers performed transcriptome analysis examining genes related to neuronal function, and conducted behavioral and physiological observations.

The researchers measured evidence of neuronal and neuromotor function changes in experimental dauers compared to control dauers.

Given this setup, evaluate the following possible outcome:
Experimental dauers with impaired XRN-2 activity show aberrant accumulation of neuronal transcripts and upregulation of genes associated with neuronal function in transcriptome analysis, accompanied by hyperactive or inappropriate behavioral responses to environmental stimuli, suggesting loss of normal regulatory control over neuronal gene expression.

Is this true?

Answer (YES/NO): NO